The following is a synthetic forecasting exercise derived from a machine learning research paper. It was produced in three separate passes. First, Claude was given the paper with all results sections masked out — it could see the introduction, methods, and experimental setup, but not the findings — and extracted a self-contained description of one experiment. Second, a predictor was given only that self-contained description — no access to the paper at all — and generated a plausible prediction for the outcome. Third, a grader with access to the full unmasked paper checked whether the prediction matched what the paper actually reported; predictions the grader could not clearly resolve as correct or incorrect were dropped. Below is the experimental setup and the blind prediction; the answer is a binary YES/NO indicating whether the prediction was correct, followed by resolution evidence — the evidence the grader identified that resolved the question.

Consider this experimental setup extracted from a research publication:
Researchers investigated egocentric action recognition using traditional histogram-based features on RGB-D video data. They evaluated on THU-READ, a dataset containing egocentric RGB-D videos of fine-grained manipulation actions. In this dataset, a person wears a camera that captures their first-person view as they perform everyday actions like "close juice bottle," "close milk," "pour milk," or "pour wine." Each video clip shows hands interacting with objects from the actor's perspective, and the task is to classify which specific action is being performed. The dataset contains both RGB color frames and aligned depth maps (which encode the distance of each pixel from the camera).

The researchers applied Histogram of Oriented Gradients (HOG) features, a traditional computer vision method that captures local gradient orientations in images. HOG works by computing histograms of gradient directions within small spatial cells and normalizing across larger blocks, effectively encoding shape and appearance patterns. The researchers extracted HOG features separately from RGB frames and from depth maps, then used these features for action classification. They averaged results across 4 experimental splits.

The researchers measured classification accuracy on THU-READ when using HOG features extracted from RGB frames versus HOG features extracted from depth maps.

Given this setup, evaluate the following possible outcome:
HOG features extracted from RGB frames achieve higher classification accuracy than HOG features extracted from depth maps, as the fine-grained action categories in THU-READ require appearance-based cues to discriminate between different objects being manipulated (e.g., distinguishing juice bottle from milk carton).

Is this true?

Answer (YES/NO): NO